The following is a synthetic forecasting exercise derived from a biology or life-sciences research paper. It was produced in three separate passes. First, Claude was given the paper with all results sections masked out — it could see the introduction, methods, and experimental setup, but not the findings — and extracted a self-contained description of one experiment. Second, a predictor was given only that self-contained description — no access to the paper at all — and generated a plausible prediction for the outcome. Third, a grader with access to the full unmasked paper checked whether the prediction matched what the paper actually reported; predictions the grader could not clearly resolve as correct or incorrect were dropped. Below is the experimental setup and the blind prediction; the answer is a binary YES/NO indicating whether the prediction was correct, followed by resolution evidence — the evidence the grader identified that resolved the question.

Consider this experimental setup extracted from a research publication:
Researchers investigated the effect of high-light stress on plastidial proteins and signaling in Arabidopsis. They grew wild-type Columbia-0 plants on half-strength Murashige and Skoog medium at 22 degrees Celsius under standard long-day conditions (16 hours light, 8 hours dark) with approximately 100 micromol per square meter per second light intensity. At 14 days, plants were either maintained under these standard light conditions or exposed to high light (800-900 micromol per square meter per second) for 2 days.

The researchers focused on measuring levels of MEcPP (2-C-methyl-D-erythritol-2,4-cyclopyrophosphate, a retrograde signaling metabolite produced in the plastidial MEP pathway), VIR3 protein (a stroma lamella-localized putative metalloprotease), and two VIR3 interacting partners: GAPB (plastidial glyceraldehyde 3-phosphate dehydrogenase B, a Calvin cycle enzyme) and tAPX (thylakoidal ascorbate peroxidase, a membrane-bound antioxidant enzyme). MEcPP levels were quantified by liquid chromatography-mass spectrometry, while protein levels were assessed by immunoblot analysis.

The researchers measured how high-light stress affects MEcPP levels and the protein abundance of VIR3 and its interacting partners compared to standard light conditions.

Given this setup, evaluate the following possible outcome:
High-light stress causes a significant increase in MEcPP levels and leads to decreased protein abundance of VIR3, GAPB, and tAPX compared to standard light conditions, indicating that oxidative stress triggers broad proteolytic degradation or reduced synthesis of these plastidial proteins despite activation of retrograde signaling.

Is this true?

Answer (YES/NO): NO